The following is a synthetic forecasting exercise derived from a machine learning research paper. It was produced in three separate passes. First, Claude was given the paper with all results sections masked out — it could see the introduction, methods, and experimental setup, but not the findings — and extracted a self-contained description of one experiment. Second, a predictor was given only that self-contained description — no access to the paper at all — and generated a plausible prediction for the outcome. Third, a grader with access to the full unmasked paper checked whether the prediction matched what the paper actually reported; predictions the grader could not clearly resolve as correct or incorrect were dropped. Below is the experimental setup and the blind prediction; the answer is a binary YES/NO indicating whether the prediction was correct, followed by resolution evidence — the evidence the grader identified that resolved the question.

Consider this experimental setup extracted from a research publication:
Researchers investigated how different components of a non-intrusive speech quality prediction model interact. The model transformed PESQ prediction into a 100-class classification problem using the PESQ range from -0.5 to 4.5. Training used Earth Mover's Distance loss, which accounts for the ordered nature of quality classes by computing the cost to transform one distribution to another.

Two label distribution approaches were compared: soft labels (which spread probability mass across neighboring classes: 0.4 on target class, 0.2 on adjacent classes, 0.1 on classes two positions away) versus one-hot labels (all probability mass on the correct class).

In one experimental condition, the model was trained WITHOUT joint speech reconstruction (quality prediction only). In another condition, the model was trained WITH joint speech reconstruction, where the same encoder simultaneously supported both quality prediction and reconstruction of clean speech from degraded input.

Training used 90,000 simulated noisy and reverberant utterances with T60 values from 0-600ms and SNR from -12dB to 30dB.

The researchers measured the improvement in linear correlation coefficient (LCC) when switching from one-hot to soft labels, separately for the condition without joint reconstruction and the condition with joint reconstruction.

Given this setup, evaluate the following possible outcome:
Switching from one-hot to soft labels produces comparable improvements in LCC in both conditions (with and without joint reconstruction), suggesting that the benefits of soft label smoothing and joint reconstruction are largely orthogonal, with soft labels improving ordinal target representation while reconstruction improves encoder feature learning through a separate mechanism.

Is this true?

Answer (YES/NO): NO